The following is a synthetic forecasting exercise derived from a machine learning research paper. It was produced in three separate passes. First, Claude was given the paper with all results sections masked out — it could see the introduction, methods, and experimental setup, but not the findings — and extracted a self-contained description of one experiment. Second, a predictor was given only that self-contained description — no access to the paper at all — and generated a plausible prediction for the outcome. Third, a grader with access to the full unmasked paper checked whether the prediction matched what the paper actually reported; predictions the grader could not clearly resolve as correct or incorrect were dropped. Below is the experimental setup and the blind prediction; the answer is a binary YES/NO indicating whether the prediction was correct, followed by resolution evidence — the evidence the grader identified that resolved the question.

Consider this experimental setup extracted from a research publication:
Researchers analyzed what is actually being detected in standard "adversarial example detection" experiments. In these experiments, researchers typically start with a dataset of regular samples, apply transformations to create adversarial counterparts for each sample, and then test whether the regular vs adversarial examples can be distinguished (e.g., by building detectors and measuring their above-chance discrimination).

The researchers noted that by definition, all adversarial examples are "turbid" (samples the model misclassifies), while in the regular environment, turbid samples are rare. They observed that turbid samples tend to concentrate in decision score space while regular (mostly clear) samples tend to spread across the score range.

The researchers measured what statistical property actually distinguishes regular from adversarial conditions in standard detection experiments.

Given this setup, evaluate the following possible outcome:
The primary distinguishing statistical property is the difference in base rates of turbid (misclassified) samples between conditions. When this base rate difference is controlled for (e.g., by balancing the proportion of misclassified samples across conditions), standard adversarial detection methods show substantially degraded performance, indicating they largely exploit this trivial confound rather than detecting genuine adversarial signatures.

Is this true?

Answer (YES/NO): NO